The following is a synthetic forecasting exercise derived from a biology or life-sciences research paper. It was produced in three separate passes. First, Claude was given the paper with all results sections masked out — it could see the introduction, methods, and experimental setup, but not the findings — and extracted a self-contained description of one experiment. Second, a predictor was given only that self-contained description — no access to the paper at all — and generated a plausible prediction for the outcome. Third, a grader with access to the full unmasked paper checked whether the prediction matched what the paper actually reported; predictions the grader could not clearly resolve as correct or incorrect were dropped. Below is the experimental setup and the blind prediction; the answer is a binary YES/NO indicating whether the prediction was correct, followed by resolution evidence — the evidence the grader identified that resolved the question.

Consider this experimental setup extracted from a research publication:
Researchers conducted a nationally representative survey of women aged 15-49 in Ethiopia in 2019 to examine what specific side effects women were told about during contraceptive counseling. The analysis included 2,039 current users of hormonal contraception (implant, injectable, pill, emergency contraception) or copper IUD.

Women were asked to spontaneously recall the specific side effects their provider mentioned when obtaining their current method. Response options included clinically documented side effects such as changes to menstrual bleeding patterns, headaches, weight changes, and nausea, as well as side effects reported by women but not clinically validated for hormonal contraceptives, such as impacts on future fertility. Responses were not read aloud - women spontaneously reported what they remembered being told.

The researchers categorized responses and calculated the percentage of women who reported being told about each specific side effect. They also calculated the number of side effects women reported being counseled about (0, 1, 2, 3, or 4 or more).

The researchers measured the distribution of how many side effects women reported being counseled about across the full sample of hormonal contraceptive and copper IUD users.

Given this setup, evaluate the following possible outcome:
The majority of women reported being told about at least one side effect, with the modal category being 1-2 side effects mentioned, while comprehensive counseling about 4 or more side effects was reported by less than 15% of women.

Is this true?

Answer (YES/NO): NO